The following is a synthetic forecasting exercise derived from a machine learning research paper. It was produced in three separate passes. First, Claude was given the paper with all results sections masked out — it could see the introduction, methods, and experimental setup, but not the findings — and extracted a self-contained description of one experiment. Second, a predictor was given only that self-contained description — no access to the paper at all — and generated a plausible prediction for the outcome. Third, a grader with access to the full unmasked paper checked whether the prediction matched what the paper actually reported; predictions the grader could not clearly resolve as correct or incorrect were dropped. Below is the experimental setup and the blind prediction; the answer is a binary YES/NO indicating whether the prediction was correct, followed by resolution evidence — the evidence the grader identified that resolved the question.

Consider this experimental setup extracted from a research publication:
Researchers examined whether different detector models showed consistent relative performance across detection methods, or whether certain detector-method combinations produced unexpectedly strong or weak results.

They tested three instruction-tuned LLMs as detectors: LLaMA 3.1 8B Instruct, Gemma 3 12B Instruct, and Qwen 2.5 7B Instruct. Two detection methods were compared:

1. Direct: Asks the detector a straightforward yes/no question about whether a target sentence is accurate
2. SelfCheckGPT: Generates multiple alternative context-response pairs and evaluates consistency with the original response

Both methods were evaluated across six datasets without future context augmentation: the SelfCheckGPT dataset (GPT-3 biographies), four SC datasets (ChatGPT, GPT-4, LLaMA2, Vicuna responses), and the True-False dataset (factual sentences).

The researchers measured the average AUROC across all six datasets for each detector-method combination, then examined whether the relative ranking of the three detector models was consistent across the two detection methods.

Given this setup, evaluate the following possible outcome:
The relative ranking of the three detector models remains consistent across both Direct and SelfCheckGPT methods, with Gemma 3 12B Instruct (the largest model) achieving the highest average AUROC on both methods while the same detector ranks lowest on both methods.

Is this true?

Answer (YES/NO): NO